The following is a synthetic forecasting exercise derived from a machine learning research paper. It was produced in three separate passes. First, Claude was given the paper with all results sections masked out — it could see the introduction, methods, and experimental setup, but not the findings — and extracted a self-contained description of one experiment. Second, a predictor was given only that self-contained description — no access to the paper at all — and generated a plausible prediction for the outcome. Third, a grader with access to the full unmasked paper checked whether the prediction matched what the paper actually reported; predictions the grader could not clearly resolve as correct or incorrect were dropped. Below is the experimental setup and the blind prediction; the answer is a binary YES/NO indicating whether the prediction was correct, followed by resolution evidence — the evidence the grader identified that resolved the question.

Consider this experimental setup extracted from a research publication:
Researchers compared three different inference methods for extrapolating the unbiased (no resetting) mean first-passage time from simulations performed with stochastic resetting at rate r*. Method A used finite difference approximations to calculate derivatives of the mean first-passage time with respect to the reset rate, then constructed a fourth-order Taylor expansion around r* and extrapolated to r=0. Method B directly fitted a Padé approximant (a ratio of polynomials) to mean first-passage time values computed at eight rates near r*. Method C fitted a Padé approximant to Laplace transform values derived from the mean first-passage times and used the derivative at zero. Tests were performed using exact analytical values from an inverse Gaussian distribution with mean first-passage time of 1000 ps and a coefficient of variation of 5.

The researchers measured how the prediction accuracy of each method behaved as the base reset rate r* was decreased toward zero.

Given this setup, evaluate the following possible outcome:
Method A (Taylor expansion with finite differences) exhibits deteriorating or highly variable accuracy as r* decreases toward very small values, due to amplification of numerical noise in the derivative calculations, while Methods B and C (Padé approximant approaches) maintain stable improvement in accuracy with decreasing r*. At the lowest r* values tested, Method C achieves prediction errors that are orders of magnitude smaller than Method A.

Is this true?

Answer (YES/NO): NO